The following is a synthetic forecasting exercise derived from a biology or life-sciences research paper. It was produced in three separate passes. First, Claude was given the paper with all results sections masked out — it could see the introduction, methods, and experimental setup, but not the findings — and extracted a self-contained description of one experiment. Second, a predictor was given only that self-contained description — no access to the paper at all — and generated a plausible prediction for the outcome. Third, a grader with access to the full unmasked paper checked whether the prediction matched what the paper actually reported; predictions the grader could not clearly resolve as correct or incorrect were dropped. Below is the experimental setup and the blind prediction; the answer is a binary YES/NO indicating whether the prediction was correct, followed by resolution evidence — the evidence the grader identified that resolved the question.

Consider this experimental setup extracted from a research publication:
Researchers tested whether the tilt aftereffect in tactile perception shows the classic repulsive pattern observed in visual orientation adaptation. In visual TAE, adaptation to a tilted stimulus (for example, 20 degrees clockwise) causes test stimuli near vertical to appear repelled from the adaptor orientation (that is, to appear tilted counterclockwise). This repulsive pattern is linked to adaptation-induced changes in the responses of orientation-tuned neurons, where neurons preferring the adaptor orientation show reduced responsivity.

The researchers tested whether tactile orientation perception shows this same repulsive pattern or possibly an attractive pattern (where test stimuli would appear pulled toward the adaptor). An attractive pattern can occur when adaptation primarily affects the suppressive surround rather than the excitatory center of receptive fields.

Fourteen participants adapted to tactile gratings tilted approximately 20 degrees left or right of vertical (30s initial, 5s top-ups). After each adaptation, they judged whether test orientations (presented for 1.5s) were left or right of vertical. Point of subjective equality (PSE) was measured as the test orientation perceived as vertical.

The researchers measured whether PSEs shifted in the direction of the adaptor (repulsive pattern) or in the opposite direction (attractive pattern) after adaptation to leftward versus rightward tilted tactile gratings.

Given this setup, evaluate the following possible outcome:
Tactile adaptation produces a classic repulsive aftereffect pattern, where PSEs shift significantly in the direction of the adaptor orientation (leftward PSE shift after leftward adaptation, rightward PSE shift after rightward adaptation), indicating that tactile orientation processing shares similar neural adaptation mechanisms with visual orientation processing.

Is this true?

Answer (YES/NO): YES